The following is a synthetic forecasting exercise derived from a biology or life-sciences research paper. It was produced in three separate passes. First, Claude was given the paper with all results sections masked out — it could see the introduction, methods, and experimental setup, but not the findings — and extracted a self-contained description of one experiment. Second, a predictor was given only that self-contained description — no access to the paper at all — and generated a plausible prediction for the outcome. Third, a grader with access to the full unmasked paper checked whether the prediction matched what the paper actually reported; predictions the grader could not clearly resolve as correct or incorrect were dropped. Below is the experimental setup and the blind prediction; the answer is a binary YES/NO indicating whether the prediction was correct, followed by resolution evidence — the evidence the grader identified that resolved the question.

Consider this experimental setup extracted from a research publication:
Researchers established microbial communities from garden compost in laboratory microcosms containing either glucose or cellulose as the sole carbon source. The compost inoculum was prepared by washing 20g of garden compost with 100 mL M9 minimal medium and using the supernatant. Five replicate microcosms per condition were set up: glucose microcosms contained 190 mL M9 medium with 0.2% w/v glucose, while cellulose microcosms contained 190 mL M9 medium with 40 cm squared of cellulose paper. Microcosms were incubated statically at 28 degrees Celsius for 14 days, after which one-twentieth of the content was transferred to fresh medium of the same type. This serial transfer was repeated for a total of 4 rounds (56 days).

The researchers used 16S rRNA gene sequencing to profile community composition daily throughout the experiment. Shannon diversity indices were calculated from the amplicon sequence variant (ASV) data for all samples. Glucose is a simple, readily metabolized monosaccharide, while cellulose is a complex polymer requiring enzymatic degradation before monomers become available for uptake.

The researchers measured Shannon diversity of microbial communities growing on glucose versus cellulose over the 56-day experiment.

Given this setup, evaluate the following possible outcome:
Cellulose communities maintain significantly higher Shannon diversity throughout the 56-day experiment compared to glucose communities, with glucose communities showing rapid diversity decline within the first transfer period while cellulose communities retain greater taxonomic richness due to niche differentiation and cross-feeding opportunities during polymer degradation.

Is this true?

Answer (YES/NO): NO